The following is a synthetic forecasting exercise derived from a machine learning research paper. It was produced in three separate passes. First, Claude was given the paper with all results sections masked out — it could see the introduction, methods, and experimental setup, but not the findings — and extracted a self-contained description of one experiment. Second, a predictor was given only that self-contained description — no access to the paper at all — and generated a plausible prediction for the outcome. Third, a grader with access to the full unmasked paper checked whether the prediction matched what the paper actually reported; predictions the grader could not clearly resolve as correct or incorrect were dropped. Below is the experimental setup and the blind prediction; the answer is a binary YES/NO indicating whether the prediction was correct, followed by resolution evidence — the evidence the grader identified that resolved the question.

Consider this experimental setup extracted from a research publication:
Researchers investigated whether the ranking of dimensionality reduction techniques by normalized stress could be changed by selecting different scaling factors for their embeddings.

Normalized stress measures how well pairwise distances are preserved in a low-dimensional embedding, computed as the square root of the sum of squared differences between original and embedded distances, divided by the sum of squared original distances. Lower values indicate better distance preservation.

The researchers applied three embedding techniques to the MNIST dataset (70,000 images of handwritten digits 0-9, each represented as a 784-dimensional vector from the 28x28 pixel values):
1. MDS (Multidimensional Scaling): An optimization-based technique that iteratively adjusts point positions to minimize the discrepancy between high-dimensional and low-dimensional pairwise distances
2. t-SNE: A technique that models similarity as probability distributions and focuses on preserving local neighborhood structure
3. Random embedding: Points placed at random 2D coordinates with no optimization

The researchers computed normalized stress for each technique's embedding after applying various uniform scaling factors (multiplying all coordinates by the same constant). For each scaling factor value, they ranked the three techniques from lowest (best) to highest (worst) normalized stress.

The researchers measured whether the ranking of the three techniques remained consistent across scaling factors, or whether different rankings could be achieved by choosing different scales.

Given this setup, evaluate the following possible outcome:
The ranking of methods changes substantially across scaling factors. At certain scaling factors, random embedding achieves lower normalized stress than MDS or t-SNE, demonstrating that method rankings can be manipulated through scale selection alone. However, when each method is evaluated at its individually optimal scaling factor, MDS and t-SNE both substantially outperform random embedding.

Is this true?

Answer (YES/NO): YES